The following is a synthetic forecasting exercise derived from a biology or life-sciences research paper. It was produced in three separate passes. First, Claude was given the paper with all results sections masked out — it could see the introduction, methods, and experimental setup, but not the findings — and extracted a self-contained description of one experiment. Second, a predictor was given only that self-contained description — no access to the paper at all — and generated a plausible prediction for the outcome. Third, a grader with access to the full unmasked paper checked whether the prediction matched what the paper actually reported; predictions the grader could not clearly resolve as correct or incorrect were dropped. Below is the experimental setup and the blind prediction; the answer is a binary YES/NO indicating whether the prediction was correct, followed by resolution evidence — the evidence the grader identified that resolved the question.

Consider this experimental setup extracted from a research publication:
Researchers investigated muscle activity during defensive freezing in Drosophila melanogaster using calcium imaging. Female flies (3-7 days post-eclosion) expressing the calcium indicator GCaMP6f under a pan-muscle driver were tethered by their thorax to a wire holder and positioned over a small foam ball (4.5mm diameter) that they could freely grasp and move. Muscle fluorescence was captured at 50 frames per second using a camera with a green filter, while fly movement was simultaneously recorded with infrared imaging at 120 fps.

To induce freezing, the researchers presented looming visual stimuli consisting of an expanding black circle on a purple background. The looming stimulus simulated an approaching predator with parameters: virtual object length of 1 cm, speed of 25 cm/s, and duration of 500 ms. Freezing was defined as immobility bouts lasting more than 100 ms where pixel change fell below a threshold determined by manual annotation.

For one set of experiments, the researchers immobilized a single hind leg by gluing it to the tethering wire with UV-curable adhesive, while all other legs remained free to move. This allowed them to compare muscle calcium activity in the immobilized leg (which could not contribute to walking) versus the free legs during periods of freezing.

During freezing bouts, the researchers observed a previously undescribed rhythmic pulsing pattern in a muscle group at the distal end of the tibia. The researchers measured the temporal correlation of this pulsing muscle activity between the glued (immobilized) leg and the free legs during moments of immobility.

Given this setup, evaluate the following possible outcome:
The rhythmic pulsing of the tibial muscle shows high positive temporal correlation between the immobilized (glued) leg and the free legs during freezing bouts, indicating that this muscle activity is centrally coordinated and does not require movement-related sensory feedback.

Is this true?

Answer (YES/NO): YES